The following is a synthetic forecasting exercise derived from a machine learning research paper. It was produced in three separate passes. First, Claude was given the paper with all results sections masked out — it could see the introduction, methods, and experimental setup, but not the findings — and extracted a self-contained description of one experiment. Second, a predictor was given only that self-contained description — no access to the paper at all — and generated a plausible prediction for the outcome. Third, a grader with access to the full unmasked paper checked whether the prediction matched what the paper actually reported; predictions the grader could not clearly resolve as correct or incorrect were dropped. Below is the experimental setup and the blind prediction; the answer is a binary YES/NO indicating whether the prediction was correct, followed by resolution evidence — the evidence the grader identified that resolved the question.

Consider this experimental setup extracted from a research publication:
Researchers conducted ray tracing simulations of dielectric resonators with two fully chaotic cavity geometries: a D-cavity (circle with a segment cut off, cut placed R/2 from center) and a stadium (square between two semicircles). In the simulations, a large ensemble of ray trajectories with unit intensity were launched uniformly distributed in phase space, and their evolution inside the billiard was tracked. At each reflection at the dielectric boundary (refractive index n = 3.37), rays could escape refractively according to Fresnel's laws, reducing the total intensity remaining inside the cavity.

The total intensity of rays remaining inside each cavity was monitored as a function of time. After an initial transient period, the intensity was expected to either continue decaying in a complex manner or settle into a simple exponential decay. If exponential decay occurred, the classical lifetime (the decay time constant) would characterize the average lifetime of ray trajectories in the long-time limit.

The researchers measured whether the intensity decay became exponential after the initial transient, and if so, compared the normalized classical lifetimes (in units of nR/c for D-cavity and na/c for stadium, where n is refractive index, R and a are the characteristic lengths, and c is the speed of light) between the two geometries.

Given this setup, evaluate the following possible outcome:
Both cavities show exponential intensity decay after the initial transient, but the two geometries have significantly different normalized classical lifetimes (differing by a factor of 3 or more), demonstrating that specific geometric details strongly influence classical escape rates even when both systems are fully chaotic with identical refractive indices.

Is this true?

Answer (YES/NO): NO